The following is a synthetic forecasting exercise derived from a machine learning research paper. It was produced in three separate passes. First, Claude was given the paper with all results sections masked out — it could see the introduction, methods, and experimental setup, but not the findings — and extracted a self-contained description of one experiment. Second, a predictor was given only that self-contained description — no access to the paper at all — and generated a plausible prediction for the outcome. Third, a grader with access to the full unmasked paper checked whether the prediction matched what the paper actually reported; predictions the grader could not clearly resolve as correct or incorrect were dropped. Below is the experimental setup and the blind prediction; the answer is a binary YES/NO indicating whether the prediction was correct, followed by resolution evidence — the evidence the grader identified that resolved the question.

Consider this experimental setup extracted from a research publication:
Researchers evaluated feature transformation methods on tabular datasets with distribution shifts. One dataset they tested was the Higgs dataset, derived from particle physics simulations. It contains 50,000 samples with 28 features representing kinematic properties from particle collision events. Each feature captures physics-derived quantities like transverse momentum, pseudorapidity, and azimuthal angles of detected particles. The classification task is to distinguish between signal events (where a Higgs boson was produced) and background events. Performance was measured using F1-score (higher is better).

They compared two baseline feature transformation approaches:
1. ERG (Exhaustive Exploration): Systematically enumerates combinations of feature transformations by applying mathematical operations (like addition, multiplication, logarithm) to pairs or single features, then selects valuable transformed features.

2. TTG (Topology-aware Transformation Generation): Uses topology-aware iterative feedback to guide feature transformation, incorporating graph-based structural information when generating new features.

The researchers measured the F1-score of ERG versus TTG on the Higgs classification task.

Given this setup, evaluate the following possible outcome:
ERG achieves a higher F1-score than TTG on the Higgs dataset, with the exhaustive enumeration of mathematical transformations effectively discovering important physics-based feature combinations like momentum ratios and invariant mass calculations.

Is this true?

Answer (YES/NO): NO